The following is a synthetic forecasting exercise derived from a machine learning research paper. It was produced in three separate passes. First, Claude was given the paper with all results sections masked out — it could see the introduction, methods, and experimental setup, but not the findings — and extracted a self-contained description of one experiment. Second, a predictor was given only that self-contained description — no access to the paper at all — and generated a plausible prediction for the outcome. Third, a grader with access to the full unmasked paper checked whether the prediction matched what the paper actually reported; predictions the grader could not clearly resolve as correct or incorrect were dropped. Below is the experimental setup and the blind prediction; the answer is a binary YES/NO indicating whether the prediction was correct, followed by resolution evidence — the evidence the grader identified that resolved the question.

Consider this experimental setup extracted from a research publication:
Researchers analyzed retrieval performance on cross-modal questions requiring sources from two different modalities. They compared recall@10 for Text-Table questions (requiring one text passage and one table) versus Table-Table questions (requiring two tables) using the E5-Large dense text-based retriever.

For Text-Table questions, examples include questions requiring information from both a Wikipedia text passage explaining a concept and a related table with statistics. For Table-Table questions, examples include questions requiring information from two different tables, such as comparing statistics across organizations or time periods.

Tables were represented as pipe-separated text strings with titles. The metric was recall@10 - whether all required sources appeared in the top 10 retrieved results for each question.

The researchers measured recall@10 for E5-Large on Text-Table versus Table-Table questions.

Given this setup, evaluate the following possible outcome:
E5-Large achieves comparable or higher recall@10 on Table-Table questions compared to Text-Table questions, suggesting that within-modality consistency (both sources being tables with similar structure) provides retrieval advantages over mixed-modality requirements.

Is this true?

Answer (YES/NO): NO